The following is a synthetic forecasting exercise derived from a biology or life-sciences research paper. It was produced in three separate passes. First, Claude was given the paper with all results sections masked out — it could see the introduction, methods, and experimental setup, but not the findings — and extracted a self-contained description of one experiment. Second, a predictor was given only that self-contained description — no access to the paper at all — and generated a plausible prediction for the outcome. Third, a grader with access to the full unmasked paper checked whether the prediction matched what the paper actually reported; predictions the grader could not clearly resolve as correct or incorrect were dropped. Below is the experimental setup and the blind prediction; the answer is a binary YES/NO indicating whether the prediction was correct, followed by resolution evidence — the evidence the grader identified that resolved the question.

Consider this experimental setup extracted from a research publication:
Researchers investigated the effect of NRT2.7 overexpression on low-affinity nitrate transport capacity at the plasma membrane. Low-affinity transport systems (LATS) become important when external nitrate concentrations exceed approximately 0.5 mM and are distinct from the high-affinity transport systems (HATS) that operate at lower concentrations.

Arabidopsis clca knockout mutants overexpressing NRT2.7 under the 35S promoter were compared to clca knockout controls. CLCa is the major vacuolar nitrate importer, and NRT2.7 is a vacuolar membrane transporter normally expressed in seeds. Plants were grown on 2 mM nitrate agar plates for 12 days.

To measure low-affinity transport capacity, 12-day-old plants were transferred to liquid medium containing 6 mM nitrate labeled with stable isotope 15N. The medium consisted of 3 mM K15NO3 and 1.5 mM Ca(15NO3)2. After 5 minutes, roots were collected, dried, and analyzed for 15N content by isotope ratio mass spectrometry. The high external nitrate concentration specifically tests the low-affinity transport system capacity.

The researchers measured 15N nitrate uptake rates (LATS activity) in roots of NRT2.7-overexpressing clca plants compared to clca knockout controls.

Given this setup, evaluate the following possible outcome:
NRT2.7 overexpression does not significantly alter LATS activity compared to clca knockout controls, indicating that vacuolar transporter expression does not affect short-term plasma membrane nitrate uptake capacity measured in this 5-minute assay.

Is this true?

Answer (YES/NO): NO